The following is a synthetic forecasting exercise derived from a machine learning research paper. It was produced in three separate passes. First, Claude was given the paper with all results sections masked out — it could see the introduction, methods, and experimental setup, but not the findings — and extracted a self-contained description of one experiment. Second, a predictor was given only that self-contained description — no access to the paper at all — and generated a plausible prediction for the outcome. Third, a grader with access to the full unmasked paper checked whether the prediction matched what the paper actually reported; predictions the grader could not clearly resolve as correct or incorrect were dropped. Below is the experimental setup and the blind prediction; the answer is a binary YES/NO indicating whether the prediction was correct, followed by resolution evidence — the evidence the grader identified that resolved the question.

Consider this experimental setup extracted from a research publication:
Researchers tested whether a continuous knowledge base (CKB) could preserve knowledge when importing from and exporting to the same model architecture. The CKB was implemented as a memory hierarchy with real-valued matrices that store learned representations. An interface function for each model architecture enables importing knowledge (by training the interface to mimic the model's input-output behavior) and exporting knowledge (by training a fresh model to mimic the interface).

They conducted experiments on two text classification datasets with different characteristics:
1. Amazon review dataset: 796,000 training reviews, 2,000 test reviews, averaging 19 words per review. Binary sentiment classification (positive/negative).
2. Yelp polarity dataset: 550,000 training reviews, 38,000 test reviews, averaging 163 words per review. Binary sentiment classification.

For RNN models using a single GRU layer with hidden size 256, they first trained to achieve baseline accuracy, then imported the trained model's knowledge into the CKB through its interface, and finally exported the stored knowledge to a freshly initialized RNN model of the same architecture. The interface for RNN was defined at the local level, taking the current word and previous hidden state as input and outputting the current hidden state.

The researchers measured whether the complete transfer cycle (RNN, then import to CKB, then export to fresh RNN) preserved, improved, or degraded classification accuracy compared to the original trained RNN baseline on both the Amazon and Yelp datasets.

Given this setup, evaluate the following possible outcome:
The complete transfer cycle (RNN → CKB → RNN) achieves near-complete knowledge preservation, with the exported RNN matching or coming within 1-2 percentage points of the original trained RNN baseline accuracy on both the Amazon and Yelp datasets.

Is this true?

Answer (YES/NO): YES